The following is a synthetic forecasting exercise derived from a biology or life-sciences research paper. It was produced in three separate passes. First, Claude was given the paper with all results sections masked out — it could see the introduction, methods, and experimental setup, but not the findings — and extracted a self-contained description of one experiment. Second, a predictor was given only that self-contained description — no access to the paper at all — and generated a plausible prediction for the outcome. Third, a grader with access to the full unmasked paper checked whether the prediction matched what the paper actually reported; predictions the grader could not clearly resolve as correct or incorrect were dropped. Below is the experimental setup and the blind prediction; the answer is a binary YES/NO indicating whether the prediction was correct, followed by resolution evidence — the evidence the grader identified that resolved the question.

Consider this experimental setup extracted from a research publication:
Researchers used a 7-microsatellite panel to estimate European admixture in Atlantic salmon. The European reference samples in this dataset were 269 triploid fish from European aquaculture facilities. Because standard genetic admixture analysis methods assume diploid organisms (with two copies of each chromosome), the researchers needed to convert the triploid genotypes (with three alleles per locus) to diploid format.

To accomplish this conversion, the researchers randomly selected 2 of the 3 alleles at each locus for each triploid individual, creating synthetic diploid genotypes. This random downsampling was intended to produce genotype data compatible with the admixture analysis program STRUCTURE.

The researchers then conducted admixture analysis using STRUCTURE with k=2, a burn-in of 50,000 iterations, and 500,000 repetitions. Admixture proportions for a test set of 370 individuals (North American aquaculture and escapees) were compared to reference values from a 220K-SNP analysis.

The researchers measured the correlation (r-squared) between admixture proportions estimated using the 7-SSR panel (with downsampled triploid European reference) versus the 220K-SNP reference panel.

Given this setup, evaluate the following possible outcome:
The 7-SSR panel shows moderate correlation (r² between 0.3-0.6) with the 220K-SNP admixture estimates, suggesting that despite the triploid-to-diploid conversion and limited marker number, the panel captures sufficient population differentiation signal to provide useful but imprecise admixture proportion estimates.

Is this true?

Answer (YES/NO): YES